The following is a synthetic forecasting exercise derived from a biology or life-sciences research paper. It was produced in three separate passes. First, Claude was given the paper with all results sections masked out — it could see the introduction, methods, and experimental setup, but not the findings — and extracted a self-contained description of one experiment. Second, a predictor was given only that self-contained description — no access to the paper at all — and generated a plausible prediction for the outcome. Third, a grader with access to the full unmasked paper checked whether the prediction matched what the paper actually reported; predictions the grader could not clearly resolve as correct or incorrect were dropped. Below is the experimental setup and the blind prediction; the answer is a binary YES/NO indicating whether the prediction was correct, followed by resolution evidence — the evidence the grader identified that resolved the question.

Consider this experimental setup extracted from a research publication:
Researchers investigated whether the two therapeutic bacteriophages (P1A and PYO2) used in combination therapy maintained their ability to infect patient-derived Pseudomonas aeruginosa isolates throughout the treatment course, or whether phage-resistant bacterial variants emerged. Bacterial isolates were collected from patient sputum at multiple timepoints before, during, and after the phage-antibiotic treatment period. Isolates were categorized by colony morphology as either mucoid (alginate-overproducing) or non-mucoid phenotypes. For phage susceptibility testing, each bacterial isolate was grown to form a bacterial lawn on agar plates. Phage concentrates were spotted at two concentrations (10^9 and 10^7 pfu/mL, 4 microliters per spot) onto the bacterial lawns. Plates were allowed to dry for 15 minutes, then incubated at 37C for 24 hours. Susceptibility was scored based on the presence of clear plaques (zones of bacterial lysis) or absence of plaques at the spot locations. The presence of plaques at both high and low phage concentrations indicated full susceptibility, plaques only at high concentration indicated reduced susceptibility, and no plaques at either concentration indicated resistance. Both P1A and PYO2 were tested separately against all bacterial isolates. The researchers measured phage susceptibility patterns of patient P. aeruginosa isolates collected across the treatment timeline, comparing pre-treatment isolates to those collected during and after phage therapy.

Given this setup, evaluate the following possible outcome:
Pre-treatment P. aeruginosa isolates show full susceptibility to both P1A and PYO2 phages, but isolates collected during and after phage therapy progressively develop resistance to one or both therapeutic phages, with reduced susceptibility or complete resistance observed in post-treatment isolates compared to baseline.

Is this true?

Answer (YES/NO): NO